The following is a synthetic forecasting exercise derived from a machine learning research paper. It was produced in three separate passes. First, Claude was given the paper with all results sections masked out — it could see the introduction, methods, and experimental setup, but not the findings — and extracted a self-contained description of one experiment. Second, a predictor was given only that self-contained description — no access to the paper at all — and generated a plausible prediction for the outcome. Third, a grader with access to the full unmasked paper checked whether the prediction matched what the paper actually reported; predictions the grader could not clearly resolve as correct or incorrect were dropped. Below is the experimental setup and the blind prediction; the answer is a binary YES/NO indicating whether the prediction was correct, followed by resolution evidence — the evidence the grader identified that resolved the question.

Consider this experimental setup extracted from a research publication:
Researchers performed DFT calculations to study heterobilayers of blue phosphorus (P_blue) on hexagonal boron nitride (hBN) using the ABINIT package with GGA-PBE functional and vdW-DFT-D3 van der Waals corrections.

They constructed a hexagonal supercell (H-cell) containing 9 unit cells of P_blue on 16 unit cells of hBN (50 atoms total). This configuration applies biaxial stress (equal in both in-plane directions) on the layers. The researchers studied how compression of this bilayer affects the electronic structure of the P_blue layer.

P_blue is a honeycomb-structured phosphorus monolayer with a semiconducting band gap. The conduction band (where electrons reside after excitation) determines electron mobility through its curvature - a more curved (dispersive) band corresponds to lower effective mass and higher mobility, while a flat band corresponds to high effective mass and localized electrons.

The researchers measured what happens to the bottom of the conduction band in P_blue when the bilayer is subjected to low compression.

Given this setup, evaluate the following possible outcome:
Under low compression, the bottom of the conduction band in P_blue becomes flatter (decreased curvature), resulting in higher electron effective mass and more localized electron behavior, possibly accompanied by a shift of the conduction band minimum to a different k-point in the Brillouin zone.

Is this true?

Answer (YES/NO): YES